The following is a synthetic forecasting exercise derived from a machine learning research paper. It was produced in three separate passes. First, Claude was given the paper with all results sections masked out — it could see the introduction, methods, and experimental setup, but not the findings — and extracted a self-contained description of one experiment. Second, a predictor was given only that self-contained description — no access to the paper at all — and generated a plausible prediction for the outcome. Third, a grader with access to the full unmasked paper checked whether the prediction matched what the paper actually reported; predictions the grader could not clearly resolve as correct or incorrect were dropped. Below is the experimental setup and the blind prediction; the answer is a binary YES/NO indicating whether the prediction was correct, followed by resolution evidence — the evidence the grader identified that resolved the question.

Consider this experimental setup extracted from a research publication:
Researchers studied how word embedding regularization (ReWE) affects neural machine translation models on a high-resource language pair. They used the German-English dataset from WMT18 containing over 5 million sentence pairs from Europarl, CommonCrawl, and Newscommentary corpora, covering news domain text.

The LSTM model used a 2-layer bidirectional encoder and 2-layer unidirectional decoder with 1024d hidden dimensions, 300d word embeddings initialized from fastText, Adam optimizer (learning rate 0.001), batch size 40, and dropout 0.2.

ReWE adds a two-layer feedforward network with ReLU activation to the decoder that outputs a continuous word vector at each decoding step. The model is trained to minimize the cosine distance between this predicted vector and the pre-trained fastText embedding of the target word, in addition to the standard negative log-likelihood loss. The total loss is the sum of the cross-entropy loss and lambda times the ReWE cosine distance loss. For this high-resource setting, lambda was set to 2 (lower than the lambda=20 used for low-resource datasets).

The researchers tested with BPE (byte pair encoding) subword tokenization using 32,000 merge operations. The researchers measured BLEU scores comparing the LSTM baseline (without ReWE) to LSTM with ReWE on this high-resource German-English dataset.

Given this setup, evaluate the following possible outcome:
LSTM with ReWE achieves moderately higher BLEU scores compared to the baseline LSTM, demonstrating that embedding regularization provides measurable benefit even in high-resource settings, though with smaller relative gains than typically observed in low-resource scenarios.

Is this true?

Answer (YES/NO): NO